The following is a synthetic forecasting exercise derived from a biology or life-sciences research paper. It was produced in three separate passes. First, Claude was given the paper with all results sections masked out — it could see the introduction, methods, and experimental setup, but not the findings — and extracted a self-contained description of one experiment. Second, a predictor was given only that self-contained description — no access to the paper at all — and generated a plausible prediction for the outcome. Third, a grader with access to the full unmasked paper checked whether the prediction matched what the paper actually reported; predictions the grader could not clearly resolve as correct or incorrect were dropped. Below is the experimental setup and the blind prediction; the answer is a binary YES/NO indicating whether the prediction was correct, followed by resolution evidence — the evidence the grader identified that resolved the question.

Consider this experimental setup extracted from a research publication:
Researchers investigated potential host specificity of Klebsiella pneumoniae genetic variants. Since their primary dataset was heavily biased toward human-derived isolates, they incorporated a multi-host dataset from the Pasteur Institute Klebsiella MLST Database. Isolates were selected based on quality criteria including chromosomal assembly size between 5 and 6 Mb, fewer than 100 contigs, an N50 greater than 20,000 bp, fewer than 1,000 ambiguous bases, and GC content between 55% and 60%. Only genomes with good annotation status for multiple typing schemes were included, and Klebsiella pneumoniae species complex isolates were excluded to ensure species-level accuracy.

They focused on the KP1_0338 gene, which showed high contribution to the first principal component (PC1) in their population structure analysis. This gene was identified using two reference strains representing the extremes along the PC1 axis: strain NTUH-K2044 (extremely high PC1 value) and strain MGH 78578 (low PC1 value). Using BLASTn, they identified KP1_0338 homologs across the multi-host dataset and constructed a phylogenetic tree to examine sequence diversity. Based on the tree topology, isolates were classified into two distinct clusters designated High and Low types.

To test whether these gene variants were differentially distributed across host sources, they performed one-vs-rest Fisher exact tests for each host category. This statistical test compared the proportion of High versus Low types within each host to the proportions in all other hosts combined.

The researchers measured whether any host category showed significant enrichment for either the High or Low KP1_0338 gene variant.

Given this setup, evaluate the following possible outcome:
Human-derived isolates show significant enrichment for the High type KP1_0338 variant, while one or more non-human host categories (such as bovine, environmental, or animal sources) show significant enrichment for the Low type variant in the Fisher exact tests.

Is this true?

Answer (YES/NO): NO